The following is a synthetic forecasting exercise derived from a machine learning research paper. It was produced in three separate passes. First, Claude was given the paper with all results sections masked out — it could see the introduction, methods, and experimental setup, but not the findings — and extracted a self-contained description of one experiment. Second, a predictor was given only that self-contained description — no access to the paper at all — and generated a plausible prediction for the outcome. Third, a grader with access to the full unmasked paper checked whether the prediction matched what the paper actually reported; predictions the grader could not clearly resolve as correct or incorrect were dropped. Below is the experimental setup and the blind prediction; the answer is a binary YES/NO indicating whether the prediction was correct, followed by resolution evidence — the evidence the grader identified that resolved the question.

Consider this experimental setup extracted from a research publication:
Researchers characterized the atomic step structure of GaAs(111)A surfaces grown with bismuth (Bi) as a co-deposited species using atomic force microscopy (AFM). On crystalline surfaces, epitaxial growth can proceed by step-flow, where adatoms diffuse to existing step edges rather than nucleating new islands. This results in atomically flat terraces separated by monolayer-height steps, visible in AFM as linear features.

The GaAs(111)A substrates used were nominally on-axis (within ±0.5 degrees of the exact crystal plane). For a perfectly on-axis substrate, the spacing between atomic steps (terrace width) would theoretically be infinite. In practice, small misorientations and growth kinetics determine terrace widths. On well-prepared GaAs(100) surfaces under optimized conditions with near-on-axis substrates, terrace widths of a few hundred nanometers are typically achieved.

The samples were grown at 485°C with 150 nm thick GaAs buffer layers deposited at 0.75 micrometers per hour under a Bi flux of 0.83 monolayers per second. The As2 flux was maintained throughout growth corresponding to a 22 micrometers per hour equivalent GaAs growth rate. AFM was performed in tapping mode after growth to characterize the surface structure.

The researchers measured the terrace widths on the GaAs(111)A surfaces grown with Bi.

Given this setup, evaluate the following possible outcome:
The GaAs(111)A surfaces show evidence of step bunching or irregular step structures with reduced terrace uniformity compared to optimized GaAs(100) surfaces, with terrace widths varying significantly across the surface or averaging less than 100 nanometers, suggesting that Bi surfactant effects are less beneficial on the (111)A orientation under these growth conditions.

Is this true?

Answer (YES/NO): NO